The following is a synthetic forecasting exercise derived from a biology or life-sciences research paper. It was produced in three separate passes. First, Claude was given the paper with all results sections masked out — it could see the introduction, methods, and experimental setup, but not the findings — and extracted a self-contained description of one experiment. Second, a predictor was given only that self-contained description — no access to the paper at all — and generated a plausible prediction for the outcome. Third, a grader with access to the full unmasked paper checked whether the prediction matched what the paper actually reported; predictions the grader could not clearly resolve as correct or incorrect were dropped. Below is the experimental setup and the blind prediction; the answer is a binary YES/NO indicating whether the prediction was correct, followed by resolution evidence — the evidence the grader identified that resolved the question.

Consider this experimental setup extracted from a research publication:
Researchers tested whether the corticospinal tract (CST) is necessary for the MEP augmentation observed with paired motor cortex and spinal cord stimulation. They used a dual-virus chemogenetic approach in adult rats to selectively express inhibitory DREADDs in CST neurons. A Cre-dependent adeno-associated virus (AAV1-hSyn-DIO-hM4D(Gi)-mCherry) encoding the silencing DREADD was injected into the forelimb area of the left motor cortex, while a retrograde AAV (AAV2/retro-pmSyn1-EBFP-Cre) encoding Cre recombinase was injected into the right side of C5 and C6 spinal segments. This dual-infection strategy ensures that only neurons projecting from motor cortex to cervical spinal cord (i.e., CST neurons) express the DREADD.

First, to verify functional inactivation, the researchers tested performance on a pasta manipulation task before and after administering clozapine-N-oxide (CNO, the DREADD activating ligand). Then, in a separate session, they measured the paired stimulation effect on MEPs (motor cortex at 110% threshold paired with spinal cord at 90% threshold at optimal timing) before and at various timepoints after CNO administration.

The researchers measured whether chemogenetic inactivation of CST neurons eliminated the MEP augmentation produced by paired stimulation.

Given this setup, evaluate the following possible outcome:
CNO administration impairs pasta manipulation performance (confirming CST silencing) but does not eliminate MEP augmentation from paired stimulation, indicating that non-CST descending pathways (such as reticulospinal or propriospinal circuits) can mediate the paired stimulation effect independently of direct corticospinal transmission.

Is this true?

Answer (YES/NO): NO